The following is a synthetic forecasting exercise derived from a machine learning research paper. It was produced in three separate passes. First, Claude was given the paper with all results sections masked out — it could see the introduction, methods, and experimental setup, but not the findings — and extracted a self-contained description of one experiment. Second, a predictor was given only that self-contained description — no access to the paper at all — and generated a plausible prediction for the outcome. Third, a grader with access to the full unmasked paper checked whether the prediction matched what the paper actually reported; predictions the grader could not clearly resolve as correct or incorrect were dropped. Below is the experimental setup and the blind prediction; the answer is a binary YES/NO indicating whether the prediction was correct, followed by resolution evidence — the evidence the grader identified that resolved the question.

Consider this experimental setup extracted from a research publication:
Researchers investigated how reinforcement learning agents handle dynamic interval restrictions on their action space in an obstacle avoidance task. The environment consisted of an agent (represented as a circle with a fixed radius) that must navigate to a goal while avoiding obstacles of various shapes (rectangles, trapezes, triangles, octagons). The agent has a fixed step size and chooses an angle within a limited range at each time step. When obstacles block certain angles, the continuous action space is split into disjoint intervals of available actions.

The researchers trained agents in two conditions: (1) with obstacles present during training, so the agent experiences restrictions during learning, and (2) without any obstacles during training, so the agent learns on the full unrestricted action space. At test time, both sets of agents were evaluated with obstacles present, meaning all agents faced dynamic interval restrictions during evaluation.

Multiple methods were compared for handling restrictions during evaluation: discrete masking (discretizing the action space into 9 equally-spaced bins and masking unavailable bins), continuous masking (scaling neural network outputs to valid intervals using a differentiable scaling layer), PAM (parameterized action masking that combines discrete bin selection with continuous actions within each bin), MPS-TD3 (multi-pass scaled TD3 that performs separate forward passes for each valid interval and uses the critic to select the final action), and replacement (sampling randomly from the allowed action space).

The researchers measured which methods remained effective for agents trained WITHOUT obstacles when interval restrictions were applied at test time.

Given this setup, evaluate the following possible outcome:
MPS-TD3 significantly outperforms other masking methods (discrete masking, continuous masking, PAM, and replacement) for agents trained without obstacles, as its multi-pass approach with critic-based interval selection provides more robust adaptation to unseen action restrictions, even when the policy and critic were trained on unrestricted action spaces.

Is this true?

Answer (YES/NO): NO